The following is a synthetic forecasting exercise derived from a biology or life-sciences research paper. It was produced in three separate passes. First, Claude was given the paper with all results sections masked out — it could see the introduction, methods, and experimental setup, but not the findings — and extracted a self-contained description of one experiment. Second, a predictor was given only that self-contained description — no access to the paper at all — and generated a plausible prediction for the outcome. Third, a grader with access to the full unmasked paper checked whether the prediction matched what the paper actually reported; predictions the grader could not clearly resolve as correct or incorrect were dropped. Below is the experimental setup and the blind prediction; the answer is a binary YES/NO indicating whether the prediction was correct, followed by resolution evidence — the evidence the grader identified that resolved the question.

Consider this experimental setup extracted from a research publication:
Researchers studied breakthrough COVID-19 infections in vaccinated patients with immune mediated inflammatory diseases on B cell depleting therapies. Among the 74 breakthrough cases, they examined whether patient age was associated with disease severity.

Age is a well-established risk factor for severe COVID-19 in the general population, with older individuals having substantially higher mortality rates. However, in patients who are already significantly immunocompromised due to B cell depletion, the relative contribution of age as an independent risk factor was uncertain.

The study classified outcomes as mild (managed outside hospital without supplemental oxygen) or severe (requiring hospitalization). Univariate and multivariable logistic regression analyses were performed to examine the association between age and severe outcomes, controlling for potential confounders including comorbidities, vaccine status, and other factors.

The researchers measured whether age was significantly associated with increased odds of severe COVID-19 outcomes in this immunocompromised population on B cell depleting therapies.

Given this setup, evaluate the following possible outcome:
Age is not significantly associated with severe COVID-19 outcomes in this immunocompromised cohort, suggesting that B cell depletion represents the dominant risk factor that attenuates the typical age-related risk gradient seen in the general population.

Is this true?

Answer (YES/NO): YES